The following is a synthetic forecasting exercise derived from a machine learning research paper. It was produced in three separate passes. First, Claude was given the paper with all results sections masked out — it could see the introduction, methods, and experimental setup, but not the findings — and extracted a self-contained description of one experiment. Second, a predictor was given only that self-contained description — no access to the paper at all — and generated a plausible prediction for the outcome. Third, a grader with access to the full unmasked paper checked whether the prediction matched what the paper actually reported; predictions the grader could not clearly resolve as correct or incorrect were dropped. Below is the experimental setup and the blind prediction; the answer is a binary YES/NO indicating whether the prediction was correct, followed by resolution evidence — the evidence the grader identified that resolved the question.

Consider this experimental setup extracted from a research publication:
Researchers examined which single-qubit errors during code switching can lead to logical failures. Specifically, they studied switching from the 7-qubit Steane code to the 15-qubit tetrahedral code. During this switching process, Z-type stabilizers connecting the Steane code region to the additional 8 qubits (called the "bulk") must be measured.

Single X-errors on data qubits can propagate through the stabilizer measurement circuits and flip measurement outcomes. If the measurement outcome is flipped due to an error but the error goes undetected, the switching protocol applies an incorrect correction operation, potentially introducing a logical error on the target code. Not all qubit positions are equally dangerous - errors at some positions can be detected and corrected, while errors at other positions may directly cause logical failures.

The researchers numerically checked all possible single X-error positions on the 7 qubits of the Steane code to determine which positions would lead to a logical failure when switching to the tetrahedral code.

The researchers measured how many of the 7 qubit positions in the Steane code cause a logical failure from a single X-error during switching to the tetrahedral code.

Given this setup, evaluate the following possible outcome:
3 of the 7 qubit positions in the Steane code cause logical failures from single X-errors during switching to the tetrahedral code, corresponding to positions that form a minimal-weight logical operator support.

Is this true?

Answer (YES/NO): NO